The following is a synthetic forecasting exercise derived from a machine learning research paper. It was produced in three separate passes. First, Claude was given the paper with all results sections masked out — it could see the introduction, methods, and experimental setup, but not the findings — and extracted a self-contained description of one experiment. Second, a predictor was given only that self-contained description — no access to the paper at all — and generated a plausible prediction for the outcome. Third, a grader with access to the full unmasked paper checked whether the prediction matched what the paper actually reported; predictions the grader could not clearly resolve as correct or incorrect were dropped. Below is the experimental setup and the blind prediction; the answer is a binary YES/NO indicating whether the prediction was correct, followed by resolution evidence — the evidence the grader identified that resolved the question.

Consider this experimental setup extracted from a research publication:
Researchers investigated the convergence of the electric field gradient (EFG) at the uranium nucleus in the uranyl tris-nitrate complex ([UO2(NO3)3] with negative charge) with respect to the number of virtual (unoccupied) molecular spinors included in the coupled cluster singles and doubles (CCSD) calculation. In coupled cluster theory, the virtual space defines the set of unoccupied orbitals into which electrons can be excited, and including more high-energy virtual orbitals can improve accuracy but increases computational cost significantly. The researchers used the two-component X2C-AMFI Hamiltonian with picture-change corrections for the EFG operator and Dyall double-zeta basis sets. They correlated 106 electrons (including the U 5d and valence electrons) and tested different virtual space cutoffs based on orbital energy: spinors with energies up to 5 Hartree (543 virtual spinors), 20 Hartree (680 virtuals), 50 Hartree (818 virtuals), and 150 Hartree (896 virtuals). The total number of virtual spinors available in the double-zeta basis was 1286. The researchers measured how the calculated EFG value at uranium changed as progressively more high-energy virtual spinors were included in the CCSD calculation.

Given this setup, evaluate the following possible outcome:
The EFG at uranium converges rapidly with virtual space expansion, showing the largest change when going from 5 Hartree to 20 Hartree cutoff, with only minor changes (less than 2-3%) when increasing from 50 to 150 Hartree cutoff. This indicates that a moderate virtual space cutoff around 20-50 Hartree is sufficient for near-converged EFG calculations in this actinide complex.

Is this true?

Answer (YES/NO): NO